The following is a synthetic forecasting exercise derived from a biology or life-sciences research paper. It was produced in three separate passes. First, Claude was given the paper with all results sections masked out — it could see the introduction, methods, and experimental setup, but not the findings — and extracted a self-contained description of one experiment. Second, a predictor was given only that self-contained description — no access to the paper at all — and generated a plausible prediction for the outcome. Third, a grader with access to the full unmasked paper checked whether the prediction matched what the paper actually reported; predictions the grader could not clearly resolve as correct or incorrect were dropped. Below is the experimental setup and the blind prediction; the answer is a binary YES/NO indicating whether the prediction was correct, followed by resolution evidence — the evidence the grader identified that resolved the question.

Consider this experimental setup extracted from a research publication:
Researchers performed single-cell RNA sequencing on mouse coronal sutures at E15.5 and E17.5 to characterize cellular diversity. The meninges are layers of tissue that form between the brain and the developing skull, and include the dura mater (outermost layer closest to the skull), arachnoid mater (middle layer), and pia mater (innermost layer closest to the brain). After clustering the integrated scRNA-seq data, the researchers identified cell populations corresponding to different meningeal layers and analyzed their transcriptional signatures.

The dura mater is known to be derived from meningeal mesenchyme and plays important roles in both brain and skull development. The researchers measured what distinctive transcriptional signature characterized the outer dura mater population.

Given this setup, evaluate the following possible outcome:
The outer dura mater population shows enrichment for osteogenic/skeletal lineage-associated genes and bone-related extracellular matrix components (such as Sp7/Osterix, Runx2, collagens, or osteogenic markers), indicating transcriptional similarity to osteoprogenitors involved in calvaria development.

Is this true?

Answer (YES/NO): NO